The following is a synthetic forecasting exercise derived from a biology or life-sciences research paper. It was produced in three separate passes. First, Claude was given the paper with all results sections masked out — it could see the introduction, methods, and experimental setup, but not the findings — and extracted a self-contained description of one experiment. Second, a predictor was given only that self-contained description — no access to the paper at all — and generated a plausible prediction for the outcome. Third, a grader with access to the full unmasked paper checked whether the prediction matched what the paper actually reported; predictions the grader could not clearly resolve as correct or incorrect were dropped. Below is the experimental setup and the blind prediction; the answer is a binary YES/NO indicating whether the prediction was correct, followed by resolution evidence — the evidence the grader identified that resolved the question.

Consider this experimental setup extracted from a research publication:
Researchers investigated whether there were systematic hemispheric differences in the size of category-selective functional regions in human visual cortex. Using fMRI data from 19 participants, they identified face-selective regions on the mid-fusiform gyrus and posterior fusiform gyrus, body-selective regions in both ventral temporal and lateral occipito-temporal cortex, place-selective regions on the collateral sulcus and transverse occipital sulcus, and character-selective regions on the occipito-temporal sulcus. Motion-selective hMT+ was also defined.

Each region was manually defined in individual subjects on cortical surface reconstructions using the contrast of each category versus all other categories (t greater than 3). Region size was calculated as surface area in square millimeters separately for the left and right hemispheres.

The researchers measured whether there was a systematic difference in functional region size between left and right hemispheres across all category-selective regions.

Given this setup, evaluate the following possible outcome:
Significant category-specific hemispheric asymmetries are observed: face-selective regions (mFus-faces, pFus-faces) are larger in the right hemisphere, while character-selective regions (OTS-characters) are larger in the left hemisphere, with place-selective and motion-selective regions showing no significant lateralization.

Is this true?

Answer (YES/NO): NO